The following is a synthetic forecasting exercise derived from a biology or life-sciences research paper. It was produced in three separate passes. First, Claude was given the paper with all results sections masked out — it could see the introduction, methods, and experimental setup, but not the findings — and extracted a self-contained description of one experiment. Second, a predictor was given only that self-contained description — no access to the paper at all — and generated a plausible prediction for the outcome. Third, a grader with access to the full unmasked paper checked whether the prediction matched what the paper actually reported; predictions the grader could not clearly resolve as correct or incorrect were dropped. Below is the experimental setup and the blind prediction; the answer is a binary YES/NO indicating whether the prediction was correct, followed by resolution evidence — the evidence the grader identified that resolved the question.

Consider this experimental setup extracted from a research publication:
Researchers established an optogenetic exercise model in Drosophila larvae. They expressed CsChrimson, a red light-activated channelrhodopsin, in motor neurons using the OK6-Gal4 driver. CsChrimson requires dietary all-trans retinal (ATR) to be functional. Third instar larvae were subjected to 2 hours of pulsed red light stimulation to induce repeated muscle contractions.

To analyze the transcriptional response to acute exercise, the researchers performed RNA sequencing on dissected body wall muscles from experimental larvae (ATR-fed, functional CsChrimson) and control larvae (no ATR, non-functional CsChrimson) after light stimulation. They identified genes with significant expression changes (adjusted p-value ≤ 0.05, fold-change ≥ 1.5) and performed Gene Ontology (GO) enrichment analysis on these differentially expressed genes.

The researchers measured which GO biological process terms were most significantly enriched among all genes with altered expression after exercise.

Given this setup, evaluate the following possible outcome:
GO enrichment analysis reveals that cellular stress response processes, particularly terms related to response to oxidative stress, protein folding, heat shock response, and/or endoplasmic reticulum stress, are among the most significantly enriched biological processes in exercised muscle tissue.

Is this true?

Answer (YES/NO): YES